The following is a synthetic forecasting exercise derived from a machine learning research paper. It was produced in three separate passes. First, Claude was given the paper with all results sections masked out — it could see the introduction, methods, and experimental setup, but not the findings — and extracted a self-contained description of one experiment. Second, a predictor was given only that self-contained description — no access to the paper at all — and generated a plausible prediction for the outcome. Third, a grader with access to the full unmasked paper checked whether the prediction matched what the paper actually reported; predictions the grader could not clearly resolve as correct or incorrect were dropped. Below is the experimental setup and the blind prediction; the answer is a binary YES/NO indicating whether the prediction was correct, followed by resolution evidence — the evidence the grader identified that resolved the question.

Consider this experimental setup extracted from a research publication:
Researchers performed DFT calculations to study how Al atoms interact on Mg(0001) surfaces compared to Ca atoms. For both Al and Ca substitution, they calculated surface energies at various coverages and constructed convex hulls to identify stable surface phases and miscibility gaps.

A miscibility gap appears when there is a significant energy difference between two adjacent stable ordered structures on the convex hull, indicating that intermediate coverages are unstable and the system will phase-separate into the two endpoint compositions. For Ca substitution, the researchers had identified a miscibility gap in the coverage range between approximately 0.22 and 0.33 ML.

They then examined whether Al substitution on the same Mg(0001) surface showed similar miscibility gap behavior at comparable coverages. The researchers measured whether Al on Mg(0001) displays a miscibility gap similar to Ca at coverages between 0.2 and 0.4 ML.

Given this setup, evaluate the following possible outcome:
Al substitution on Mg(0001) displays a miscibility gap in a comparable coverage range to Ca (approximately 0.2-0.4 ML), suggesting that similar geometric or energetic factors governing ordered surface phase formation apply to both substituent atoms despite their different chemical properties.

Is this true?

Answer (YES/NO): NO